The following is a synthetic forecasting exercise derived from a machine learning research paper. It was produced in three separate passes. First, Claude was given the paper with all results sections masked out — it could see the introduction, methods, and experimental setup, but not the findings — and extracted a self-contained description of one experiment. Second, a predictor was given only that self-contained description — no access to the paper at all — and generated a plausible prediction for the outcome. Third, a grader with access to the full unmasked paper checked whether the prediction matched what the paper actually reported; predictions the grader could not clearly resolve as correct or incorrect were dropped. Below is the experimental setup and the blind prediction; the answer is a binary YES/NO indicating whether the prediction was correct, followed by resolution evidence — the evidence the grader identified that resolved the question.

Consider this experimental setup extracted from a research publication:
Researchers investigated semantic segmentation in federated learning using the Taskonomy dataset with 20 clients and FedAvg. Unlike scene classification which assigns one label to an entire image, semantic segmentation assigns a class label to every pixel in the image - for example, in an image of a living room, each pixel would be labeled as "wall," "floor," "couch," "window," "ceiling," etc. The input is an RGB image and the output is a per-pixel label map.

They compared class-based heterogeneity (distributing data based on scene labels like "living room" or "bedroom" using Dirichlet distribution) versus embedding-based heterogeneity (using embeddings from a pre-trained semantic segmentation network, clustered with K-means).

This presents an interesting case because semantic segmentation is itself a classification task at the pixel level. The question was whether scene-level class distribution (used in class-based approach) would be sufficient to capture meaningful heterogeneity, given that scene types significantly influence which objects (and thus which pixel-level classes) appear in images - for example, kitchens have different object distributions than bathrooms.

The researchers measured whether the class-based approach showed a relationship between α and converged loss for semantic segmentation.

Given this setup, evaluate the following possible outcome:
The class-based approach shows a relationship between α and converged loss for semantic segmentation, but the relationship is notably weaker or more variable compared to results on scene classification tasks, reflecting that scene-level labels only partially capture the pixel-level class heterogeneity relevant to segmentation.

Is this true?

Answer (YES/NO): NO